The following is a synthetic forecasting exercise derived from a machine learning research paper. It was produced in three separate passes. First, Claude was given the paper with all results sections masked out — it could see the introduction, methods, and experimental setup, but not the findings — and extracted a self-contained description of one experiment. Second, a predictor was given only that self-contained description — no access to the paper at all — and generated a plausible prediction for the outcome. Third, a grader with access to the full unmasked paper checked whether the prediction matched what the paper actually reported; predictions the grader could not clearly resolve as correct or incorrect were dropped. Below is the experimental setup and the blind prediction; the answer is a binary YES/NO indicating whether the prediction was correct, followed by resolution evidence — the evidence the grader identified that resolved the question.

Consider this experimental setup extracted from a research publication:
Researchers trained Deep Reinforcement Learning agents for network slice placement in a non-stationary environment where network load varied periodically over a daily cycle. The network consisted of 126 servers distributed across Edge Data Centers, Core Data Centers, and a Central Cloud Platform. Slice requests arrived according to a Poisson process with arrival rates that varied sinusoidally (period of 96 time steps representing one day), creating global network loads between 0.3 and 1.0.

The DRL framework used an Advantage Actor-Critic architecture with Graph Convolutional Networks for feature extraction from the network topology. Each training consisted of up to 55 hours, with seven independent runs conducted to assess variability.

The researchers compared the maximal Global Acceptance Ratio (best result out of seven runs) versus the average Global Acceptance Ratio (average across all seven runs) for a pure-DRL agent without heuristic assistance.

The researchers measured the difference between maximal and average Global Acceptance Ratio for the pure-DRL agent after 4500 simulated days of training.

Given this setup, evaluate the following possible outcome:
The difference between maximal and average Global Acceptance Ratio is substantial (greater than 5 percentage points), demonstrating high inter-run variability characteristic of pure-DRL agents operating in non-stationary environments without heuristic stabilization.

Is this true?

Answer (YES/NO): YES